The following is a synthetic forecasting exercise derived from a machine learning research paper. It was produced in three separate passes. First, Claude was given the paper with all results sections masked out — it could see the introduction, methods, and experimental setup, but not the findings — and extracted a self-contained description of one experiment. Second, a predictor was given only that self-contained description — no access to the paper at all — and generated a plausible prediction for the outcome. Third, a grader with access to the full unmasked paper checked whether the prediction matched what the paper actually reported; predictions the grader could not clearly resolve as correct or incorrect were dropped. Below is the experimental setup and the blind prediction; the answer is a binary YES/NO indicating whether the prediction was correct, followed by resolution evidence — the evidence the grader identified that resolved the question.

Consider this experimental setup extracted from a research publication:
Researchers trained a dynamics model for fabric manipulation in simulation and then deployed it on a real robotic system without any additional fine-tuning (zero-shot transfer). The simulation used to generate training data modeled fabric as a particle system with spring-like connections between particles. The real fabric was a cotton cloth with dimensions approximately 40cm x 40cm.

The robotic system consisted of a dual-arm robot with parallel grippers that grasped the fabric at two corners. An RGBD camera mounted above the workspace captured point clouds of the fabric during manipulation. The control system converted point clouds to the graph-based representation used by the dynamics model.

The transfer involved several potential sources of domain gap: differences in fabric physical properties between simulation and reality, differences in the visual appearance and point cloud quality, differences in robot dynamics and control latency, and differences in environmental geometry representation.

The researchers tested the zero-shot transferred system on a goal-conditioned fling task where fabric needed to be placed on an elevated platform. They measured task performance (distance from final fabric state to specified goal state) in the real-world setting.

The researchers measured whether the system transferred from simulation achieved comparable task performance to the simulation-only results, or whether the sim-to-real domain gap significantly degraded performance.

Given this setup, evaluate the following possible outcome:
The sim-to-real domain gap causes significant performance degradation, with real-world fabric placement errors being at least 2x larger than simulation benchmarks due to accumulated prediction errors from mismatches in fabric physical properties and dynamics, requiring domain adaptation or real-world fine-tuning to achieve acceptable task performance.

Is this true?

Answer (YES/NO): NO